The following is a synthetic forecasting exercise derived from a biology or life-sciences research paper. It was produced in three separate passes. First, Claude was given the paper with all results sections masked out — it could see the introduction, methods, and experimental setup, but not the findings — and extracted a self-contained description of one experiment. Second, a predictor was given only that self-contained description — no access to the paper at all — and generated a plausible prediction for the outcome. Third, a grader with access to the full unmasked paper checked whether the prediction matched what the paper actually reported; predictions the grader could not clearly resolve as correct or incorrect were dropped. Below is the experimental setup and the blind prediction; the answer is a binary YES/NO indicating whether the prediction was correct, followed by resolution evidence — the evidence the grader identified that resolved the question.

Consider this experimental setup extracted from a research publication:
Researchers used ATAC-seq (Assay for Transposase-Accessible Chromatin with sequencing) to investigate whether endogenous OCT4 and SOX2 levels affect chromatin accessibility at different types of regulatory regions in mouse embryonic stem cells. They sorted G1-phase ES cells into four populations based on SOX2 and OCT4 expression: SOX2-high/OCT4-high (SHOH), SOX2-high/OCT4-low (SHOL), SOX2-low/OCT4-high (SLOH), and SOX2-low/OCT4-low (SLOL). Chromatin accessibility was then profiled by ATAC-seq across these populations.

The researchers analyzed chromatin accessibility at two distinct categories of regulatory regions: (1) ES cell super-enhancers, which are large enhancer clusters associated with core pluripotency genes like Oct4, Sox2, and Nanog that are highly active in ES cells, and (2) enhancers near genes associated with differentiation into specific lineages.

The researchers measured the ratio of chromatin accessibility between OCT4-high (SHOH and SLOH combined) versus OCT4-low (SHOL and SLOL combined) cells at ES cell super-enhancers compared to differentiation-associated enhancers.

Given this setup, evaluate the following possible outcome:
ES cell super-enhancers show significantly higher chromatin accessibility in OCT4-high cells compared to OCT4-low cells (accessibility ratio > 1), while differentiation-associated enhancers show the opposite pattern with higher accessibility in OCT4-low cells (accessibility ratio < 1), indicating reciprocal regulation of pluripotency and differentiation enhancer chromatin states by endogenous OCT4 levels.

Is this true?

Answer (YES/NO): NO